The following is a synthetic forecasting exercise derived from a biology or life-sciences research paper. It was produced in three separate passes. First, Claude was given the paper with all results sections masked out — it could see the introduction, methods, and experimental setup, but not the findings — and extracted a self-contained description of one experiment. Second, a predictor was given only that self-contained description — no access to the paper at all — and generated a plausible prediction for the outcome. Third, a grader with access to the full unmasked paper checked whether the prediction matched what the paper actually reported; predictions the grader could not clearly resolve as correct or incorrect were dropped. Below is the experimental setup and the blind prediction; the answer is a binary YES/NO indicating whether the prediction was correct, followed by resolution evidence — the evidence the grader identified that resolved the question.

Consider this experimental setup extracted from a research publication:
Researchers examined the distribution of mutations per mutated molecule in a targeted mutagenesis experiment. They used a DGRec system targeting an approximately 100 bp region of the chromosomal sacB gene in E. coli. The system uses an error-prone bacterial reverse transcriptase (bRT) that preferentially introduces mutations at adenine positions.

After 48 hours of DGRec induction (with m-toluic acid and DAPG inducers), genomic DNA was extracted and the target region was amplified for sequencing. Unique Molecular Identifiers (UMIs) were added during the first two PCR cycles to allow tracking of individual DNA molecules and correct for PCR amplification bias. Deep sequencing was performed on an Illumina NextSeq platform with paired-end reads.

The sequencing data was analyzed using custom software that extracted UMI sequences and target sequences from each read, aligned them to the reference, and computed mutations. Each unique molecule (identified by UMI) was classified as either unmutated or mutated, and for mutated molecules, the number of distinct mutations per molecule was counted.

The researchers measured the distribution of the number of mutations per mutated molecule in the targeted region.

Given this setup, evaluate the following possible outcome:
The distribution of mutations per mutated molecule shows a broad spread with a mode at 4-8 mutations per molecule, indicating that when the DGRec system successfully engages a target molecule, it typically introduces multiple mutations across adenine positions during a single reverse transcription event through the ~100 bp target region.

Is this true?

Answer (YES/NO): NO